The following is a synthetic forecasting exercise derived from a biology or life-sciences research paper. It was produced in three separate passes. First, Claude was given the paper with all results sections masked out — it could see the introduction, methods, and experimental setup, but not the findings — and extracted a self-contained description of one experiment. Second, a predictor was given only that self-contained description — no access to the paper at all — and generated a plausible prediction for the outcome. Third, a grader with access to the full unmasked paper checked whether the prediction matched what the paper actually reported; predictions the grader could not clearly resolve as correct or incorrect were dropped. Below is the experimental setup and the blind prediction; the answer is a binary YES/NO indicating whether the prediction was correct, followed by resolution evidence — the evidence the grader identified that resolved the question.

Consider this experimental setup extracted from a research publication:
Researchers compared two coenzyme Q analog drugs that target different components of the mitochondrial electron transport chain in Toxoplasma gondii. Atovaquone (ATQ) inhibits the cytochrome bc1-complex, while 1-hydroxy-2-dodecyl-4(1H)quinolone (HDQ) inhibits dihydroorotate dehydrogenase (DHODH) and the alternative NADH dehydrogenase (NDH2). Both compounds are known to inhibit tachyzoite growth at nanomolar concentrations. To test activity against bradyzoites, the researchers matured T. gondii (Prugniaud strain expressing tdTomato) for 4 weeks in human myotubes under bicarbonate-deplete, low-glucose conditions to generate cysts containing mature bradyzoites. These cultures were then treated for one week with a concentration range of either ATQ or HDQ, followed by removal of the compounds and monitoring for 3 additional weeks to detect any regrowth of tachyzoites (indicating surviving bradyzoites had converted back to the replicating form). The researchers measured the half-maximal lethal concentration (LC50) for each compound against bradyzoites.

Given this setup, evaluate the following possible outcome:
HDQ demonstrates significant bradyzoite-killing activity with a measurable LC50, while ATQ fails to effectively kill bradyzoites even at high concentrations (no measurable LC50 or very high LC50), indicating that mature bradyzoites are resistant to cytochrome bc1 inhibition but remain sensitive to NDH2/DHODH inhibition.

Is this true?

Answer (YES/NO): NO